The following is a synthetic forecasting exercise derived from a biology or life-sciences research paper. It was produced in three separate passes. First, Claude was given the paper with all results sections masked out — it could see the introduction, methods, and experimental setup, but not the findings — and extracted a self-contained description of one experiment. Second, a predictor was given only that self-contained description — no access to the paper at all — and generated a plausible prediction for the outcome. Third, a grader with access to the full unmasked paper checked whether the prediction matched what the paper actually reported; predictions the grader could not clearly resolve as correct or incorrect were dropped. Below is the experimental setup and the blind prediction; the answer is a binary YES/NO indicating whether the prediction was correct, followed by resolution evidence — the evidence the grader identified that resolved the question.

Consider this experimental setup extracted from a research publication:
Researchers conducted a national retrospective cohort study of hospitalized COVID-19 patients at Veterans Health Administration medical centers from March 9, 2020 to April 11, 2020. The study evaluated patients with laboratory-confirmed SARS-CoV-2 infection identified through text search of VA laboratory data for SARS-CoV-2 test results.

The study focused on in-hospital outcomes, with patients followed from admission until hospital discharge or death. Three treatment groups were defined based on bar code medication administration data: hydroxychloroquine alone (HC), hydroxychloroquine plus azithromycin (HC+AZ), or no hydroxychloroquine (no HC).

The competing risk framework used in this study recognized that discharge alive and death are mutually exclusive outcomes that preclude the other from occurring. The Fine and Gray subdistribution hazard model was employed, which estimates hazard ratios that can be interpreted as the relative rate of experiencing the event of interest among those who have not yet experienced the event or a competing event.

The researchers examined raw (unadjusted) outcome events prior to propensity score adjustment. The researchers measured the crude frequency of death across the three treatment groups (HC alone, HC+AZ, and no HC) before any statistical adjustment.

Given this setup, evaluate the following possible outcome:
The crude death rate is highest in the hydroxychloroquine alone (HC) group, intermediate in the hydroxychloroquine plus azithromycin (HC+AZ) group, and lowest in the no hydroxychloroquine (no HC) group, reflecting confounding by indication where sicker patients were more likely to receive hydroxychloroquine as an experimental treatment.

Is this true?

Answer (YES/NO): YES